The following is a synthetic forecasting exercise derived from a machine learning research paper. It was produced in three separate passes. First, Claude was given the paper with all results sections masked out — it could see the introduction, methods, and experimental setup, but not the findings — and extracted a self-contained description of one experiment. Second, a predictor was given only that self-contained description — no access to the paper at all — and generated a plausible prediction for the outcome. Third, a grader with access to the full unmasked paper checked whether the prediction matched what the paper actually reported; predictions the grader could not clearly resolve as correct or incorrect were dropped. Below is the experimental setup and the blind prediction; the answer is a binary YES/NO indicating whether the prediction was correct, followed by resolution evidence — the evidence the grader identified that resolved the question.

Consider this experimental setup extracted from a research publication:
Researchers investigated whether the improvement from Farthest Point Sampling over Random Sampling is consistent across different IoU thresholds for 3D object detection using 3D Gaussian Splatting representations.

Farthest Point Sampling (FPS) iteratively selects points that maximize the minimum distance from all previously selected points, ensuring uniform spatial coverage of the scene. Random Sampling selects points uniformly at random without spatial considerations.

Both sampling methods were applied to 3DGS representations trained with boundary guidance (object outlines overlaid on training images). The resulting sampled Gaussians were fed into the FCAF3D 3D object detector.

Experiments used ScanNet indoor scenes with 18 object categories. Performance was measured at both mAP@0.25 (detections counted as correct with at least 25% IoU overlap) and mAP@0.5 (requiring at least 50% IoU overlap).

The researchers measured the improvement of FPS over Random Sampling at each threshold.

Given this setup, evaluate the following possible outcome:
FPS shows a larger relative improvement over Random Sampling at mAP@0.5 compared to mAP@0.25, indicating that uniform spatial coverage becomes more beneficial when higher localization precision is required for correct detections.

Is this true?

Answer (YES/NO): YES